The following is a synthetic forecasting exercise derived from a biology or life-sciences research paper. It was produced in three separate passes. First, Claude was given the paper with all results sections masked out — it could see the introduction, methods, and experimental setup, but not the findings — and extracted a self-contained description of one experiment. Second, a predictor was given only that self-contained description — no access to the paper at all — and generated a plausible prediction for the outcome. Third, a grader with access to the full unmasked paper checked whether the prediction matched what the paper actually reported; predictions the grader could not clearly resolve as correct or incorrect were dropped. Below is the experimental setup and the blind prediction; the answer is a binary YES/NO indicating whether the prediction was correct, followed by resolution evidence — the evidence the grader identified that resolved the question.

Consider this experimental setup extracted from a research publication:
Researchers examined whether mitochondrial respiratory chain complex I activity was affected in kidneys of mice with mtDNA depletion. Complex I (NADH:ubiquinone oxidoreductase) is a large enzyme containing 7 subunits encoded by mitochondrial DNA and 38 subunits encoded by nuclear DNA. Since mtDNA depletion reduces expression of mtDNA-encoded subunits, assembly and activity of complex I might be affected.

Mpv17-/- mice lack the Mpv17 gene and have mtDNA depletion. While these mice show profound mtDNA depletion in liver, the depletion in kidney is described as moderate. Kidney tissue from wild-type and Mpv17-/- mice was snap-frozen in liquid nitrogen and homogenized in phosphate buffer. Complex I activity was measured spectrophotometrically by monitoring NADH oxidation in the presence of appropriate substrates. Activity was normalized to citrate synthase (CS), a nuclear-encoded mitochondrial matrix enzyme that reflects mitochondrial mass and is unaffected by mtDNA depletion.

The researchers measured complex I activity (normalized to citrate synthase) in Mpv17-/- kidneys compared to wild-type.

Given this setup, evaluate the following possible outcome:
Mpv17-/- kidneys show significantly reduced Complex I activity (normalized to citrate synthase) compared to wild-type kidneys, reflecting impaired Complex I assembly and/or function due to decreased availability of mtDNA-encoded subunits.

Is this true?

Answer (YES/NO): YES